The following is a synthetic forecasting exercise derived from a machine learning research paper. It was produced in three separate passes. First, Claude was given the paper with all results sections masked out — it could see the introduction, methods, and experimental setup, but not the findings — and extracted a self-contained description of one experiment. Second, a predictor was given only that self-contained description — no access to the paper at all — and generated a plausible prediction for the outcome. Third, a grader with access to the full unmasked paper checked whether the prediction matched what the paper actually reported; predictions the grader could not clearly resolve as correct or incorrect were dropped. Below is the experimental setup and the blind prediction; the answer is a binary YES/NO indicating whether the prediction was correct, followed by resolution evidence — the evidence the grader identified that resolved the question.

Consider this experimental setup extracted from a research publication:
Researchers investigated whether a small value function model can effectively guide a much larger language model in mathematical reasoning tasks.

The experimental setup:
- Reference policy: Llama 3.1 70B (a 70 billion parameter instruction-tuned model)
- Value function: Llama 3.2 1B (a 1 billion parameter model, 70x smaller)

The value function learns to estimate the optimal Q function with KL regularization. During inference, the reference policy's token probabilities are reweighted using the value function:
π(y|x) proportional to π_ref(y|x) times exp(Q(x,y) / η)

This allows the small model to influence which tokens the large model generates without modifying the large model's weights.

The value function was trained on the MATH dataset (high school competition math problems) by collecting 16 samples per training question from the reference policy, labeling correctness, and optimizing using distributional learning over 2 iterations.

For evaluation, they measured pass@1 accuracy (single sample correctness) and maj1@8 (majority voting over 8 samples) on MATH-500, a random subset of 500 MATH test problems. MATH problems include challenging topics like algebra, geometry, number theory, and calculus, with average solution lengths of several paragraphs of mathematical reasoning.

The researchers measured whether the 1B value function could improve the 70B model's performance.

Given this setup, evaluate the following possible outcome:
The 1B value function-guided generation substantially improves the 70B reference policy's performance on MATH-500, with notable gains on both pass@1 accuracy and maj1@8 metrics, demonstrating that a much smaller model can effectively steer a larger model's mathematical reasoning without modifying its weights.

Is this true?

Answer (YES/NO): YES